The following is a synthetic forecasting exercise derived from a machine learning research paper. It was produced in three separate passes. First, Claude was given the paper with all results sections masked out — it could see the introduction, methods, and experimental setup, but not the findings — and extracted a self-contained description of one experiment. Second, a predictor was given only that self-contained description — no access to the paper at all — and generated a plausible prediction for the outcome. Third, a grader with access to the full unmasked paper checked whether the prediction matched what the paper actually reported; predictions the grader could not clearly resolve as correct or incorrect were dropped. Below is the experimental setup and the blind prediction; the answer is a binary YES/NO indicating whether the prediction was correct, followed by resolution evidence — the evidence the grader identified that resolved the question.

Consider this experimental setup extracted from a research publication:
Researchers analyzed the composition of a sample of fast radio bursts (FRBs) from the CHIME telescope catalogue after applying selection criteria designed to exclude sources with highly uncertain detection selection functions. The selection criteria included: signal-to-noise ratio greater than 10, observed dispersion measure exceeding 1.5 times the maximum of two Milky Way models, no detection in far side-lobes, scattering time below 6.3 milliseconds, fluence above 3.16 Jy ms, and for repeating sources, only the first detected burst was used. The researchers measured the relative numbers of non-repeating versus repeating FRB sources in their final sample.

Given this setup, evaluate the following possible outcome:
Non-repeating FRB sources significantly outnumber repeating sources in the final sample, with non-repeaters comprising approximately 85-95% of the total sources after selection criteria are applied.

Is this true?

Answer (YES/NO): YES